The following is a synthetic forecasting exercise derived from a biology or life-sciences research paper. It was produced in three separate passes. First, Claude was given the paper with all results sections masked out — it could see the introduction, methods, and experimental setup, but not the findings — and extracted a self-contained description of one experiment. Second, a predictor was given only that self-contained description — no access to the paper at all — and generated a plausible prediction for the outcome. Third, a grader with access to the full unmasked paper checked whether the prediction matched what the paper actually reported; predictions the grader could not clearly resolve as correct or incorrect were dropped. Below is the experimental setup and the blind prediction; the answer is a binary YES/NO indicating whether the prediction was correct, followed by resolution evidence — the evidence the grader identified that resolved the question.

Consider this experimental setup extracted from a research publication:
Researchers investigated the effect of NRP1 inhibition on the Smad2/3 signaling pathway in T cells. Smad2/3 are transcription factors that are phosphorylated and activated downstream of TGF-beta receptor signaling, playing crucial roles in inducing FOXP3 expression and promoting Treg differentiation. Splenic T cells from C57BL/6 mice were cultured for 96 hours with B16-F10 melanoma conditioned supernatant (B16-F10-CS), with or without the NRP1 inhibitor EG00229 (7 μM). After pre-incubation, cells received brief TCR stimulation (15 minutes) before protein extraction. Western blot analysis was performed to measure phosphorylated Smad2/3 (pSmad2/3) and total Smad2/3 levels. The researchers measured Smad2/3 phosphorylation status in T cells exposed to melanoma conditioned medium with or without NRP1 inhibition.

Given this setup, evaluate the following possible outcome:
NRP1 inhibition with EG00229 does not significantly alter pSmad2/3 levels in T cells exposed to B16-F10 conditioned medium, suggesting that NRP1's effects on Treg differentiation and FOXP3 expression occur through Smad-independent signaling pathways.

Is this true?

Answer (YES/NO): NO